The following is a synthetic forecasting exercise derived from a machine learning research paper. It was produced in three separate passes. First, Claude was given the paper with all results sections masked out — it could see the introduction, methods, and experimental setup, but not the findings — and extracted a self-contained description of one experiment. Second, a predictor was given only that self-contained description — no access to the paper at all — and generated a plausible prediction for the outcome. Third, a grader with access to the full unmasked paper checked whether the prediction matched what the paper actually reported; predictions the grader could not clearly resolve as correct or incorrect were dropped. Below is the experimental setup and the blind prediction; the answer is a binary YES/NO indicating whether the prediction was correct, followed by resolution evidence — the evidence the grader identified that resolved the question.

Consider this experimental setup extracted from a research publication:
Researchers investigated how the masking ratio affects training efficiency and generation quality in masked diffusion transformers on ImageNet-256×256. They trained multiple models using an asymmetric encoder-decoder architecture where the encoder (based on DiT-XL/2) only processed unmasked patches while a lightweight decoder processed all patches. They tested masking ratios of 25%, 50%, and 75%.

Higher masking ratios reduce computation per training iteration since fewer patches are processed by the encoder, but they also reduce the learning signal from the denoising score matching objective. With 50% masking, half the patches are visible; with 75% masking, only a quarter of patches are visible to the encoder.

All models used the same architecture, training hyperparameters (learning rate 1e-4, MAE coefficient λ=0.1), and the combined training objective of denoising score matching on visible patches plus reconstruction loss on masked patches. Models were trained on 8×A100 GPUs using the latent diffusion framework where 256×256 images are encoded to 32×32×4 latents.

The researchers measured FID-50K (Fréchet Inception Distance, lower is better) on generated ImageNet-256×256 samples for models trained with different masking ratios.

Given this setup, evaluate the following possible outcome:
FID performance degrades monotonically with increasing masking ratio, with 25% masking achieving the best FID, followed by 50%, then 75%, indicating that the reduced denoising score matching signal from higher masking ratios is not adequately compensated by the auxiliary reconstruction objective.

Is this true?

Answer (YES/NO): NO